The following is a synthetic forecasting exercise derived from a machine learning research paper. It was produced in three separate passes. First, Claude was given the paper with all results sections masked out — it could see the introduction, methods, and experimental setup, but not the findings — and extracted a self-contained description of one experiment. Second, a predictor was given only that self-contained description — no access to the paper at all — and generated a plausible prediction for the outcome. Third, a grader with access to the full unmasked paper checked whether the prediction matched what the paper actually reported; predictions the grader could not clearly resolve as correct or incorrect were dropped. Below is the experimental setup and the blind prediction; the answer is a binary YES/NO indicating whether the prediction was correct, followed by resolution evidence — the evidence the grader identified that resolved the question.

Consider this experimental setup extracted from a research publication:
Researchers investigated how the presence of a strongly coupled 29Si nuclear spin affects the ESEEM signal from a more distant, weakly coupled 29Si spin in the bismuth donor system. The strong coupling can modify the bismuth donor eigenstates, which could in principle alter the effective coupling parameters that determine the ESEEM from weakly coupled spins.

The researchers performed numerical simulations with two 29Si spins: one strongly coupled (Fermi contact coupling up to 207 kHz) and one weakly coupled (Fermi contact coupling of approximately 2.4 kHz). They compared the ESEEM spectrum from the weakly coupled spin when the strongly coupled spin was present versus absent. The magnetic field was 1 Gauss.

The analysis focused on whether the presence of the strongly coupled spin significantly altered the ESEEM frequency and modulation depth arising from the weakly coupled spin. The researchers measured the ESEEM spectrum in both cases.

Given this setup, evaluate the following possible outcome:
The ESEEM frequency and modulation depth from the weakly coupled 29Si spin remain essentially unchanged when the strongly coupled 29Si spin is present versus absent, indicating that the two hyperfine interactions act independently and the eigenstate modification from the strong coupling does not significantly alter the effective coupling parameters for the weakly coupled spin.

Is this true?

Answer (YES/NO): YES